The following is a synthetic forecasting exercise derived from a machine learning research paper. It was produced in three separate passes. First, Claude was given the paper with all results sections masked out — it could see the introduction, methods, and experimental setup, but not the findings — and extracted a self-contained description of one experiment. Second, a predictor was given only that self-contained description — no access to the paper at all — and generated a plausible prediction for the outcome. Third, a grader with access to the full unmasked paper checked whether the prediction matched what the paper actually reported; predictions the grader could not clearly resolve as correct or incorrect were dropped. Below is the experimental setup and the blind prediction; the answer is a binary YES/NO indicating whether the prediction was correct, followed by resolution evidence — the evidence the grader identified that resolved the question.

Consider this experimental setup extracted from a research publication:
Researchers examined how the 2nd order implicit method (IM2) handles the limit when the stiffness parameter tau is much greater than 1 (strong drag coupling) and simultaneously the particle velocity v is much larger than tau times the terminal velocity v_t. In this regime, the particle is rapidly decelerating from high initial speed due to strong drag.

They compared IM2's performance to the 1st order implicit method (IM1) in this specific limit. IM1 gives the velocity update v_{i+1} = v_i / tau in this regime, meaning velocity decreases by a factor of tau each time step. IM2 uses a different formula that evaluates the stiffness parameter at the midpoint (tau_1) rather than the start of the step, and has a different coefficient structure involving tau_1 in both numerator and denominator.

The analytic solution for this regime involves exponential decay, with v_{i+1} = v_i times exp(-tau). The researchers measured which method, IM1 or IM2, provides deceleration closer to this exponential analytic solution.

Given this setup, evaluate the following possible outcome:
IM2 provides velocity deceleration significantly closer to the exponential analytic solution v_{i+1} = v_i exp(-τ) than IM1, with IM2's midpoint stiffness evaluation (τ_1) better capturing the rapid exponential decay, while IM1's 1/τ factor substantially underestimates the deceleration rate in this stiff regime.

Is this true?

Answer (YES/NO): NO